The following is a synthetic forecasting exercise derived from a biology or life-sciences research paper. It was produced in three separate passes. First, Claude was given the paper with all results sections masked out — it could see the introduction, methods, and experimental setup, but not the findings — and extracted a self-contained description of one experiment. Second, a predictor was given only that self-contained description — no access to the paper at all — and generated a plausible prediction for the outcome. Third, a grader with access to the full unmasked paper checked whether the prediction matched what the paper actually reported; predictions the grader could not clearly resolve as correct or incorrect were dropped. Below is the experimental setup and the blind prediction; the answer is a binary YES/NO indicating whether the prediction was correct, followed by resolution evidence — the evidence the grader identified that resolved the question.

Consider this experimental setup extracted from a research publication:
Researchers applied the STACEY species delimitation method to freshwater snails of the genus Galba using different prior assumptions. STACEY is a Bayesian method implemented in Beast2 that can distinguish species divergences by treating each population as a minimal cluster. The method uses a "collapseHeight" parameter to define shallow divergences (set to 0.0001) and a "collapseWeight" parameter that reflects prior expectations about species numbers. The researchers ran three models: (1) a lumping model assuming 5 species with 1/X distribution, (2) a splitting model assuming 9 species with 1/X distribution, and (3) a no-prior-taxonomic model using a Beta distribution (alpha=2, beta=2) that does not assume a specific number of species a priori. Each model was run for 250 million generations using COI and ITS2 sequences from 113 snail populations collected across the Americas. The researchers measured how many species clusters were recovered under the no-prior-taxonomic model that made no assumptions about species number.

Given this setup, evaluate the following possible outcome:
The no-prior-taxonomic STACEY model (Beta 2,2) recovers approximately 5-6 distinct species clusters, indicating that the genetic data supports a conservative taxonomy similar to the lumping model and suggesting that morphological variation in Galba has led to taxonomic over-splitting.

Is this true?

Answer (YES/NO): NO